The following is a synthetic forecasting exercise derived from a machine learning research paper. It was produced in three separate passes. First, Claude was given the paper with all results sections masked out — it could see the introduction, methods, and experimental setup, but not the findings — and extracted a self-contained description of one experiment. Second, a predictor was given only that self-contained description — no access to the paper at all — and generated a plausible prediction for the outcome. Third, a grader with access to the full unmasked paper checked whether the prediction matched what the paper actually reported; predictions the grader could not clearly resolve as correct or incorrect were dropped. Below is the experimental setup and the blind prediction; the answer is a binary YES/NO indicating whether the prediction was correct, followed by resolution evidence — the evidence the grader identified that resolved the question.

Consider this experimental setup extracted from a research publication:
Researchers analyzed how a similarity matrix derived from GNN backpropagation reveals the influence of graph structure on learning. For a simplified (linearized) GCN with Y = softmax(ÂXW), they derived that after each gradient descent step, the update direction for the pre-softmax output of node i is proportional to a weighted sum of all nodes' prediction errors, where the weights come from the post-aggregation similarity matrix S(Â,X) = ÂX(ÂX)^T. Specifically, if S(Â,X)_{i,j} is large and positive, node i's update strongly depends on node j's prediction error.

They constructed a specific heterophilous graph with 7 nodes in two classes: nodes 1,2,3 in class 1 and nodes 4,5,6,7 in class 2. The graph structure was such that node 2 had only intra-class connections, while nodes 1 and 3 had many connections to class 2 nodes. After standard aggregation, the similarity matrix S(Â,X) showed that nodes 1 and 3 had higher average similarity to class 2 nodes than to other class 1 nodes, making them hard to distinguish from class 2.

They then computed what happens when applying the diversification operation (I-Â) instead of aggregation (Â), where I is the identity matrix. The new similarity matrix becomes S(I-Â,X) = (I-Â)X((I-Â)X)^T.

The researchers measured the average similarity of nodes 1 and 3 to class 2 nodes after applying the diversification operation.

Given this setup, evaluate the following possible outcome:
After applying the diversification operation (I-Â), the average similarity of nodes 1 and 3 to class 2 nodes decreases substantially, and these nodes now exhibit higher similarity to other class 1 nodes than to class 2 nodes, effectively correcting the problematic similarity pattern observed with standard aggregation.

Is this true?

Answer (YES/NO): YES